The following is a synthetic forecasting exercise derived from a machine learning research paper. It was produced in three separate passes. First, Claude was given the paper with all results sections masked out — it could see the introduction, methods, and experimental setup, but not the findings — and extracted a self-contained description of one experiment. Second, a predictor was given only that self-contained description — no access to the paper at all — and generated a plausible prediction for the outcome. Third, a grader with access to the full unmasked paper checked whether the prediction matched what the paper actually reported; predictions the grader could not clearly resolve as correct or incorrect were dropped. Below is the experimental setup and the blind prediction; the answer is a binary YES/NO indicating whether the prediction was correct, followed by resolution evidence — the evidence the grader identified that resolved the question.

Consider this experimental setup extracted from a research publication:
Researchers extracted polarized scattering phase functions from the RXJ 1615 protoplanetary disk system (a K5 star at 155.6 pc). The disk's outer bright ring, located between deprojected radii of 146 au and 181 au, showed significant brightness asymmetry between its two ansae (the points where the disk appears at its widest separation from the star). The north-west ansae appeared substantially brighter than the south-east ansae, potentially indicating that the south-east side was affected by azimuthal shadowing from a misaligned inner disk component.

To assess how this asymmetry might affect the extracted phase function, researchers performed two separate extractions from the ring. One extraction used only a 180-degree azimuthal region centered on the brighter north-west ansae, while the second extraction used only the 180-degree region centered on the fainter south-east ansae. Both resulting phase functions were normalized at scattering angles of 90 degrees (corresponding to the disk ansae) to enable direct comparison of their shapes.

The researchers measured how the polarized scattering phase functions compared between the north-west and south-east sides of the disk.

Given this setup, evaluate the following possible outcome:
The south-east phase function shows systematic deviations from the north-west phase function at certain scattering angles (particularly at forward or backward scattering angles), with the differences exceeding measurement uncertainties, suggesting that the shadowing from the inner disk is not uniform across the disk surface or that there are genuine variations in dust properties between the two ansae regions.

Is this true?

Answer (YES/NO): YES